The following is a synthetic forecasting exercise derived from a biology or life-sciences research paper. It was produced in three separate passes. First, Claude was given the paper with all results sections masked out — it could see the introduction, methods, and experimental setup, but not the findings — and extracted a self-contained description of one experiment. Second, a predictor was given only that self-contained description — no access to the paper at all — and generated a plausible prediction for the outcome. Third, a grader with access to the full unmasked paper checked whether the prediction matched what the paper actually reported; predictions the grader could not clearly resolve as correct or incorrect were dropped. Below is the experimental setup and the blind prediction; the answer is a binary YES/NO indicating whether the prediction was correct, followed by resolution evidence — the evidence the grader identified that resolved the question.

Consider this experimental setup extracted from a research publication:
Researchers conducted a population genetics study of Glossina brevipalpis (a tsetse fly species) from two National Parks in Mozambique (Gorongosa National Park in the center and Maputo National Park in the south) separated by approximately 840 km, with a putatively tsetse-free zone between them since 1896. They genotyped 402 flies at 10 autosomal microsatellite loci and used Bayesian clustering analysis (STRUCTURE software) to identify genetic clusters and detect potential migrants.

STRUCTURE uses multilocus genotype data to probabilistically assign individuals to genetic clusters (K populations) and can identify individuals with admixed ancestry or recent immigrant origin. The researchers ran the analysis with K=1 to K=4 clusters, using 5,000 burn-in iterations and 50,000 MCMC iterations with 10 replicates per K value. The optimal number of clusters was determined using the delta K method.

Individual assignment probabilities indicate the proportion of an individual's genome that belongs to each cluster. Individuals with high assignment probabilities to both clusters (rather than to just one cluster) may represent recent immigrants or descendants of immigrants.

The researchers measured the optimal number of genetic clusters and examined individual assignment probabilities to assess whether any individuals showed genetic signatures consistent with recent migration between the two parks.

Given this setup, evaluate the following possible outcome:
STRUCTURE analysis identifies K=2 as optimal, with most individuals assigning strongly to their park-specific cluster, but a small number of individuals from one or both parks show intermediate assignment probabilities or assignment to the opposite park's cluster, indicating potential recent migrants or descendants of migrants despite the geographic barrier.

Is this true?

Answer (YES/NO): YES